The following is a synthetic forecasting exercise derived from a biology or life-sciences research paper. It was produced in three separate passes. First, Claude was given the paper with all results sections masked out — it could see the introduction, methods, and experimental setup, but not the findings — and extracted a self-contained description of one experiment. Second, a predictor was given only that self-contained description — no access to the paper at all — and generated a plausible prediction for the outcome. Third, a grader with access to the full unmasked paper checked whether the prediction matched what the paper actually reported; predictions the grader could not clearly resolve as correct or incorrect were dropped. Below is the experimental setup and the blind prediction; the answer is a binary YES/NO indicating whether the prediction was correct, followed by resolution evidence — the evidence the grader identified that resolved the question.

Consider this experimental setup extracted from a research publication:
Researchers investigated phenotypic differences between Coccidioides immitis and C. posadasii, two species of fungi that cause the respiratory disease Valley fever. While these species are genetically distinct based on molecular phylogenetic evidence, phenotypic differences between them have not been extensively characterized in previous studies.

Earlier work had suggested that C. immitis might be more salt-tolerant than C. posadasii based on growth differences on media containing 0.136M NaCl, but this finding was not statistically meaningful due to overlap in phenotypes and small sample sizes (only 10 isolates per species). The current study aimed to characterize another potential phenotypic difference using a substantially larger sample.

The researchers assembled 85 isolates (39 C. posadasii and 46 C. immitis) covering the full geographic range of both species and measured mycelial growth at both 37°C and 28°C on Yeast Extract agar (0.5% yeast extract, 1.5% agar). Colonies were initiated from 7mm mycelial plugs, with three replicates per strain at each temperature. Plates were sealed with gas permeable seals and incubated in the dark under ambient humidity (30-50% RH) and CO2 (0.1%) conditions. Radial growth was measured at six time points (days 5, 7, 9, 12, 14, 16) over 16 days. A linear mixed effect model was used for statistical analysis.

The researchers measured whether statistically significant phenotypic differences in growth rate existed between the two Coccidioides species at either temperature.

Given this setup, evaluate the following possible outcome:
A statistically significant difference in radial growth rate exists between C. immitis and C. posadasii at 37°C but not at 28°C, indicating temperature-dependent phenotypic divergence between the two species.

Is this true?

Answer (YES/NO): YES